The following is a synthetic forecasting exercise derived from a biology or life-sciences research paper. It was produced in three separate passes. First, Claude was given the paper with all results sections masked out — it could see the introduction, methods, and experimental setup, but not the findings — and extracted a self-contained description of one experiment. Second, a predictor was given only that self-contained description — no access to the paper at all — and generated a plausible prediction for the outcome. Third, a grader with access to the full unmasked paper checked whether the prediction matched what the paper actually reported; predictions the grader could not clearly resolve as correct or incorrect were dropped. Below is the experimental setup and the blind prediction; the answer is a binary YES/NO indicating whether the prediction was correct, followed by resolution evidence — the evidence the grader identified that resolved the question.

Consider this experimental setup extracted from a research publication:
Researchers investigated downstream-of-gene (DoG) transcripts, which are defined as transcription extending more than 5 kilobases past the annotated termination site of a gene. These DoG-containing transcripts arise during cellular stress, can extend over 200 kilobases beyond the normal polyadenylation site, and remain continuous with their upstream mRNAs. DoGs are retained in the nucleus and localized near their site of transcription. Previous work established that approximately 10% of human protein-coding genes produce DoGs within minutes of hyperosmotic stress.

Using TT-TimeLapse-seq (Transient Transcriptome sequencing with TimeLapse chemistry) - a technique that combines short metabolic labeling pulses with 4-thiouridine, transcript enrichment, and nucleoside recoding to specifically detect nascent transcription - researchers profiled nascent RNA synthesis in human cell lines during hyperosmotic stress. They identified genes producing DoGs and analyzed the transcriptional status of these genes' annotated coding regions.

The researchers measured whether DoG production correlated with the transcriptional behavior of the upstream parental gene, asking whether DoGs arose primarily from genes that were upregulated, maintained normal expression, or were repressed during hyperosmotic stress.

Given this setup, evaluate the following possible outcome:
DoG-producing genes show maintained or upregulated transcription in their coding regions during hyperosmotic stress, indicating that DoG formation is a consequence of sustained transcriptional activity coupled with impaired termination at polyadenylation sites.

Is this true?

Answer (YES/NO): NO